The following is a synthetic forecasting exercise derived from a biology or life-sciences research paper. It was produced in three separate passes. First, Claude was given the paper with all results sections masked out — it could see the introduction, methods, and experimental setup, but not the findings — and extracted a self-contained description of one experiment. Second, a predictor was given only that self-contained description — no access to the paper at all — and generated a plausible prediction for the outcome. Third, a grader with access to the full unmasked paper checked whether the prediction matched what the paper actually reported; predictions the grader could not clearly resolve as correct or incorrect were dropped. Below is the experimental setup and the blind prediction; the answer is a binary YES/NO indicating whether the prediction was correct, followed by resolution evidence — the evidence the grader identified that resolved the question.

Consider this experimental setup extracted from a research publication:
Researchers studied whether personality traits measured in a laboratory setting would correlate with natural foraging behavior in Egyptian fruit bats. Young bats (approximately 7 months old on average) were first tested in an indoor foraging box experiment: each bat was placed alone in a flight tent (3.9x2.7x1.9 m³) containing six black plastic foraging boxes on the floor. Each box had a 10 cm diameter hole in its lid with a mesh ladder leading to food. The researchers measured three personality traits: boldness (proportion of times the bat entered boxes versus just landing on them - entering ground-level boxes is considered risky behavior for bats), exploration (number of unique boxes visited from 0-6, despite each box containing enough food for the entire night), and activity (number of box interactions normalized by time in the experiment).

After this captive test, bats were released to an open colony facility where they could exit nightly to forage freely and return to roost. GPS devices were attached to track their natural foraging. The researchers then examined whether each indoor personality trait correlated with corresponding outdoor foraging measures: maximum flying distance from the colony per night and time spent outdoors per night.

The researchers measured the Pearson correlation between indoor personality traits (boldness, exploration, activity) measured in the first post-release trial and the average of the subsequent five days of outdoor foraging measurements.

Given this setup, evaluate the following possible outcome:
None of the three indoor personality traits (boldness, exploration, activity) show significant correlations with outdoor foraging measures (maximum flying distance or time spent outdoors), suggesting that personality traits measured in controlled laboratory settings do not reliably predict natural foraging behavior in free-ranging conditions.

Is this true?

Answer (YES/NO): YES